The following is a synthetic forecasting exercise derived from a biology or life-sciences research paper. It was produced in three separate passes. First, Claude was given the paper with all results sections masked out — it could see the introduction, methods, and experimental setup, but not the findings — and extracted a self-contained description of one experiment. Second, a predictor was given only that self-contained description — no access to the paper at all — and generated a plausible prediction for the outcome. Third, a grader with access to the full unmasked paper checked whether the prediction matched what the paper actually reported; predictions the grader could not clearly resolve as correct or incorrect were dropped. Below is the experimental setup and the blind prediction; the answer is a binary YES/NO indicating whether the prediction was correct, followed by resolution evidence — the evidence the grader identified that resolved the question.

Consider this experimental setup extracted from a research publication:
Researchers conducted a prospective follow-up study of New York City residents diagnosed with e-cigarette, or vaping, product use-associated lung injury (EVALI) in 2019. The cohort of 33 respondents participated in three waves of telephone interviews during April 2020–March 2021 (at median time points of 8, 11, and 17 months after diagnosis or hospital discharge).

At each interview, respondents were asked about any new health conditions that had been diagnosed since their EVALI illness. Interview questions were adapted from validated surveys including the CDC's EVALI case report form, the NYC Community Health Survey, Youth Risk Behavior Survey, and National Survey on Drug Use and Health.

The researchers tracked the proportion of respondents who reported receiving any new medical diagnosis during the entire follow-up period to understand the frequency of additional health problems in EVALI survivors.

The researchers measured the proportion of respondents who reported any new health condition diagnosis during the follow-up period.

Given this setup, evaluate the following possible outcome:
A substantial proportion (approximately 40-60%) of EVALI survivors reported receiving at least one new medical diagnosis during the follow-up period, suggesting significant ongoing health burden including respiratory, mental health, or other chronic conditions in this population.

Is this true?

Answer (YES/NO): YES